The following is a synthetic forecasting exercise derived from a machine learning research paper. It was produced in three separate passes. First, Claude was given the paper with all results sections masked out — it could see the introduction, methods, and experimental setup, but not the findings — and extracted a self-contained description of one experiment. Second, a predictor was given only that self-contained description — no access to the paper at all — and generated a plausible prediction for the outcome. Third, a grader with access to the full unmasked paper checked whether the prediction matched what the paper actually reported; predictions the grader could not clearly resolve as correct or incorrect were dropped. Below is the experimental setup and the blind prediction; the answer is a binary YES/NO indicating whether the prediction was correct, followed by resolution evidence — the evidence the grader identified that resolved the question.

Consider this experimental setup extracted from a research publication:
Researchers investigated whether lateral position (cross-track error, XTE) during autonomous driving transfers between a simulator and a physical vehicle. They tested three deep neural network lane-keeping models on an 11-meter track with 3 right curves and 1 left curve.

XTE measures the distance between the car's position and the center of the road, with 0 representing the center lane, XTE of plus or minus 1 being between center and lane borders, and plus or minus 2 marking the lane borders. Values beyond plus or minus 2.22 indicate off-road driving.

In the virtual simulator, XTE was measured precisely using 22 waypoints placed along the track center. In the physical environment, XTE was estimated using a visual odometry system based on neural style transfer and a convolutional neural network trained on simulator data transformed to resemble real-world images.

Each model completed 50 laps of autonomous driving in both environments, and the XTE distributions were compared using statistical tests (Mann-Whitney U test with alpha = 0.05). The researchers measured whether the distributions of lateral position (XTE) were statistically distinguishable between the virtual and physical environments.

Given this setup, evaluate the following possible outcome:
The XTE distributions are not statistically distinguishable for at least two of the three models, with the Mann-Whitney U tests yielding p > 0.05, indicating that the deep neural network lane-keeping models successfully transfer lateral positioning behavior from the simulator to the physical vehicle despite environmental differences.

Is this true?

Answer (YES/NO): NO